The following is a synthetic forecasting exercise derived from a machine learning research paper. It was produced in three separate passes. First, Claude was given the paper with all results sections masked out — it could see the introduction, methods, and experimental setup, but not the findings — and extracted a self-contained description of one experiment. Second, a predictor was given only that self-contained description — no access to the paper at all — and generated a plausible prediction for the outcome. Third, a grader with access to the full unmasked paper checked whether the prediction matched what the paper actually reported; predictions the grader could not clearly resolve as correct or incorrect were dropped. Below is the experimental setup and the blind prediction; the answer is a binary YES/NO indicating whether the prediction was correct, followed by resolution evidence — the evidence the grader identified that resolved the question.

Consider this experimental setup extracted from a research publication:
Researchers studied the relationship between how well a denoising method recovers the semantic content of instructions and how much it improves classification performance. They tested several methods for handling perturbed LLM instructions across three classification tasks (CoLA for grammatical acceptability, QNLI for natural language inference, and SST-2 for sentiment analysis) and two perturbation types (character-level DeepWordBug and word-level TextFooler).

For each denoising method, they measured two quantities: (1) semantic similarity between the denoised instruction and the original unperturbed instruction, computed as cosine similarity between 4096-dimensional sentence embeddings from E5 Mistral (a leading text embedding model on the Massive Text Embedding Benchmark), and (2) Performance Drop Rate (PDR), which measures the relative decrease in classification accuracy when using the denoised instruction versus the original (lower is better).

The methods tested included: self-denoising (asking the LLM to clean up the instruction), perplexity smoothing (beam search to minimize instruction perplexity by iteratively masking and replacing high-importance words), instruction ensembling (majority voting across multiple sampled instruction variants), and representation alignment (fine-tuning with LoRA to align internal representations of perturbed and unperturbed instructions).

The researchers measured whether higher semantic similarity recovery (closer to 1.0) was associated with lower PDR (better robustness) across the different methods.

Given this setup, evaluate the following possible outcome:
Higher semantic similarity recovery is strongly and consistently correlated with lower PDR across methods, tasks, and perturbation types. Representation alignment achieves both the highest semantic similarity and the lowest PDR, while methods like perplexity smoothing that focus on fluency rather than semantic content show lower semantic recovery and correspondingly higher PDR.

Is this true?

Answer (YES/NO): NO